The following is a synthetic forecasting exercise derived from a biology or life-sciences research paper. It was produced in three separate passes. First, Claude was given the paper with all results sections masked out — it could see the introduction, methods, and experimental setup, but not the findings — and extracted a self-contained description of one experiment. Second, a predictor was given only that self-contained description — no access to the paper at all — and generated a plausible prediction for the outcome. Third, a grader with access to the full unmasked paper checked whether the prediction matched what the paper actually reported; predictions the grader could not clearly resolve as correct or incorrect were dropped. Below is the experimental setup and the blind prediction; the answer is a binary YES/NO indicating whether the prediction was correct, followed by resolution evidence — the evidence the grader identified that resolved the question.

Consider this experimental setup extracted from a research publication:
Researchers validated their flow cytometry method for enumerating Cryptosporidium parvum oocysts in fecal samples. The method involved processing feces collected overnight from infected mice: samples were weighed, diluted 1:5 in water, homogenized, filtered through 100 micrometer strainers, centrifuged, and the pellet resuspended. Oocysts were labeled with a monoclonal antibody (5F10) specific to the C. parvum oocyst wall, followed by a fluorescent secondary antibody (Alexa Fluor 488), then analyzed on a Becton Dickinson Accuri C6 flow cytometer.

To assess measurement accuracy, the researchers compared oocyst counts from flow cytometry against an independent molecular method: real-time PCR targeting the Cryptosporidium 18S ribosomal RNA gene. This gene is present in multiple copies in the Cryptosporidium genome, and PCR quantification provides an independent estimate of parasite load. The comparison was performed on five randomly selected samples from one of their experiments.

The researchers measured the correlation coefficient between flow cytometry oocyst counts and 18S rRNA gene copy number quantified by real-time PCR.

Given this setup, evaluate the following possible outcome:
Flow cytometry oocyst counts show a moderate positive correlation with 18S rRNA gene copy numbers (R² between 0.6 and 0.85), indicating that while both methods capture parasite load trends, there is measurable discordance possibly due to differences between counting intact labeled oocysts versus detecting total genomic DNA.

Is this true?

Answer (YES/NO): NO